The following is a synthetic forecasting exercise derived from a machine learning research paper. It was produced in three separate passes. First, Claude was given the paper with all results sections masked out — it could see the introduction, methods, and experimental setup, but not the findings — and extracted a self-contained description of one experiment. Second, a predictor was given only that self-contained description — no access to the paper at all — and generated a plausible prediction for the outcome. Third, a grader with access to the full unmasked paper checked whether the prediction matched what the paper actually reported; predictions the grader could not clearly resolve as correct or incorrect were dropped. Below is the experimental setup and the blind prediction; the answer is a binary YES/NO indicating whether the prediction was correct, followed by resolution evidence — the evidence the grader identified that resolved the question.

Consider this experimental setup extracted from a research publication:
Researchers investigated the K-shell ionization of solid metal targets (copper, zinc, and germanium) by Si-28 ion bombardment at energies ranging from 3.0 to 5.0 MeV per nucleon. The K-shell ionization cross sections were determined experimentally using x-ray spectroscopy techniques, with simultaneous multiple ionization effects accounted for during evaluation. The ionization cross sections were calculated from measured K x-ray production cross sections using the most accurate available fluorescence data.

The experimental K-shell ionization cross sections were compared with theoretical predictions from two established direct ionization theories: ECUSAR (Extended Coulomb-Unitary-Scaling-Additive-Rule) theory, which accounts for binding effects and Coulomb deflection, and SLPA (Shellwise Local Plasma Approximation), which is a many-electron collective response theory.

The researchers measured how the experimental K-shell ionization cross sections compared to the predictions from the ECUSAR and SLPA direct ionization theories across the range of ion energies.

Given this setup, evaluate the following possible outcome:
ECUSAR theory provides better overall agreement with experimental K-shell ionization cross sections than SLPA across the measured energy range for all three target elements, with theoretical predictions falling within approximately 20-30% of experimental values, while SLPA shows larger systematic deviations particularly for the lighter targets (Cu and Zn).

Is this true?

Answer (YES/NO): NO